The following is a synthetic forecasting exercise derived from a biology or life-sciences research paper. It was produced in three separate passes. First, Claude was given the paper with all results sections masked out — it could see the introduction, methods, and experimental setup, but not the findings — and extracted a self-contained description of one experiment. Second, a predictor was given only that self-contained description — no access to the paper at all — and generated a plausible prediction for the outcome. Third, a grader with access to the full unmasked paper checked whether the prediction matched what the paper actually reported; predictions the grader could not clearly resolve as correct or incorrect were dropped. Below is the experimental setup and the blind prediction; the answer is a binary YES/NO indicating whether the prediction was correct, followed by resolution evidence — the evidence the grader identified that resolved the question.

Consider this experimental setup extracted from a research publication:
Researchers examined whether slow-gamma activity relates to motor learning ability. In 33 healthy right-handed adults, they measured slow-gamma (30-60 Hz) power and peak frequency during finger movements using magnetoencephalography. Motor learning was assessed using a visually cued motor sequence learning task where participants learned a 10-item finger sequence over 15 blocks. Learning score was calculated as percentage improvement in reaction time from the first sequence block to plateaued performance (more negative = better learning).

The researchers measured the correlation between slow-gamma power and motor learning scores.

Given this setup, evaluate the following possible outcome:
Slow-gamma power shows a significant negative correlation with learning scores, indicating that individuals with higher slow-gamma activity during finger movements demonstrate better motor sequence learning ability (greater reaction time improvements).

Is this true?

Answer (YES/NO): NO